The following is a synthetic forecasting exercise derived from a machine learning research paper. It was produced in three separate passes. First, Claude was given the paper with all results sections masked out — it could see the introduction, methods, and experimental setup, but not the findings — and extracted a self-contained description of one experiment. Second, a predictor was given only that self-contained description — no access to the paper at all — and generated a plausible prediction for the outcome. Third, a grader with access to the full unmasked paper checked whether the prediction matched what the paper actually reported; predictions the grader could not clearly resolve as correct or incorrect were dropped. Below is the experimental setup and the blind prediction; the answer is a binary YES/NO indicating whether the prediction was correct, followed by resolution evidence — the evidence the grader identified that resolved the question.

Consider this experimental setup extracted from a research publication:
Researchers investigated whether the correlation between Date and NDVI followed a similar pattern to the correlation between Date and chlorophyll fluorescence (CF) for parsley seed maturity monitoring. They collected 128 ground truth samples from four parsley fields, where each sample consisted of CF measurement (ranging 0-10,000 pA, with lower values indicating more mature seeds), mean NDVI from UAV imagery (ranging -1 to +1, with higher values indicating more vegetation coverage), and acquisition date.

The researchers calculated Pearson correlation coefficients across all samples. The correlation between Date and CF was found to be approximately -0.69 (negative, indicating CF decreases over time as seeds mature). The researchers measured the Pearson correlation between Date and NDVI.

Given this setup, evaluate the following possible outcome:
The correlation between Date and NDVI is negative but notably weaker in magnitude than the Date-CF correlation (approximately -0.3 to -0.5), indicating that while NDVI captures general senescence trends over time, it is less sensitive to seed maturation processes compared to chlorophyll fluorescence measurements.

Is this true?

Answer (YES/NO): NO